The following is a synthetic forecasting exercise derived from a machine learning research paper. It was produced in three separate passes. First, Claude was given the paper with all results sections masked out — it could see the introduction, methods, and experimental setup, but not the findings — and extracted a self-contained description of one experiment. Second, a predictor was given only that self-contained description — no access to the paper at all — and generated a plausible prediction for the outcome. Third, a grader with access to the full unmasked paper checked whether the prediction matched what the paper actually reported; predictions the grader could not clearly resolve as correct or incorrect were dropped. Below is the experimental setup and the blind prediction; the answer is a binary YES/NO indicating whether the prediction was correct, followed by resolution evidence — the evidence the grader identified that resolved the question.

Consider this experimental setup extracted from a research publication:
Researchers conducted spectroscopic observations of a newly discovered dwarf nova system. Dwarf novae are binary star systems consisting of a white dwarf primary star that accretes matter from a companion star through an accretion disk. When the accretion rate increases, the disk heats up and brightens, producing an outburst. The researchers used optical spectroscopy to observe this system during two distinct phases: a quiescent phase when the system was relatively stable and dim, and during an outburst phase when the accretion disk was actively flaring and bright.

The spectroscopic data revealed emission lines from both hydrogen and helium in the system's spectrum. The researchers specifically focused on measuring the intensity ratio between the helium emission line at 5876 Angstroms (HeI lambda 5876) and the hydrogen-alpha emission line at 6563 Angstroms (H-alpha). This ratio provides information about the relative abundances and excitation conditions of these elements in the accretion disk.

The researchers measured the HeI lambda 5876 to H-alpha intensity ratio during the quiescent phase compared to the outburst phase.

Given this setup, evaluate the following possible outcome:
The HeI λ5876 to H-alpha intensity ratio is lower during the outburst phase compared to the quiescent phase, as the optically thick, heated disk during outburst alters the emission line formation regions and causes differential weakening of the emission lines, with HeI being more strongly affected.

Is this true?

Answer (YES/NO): NO